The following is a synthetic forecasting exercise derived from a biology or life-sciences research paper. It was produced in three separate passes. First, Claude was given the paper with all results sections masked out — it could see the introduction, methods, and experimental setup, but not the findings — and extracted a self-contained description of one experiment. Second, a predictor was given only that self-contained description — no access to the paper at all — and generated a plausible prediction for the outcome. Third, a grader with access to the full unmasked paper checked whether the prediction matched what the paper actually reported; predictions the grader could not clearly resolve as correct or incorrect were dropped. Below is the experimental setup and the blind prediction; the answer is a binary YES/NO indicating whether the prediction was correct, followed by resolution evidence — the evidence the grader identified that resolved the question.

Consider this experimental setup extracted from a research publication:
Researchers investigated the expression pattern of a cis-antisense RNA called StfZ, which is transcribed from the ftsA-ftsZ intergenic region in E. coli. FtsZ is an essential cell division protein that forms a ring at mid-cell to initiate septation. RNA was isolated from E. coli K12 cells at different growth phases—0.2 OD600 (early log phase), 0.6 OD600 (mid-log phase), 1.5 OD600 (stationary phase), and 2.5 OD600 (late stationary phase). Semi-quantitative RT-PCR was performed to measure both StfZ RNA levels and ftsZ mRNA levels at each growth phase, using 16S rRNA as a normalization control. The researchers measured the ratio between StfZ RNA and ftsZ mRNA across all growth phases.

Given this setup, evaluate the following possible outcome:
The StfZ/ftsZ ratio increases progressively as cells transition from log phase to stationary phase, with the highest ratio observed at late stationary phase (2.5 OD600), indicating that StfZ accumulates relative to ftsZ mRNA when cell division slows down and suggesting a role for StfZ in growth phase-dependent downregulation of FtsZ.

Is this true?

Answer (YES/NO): NO